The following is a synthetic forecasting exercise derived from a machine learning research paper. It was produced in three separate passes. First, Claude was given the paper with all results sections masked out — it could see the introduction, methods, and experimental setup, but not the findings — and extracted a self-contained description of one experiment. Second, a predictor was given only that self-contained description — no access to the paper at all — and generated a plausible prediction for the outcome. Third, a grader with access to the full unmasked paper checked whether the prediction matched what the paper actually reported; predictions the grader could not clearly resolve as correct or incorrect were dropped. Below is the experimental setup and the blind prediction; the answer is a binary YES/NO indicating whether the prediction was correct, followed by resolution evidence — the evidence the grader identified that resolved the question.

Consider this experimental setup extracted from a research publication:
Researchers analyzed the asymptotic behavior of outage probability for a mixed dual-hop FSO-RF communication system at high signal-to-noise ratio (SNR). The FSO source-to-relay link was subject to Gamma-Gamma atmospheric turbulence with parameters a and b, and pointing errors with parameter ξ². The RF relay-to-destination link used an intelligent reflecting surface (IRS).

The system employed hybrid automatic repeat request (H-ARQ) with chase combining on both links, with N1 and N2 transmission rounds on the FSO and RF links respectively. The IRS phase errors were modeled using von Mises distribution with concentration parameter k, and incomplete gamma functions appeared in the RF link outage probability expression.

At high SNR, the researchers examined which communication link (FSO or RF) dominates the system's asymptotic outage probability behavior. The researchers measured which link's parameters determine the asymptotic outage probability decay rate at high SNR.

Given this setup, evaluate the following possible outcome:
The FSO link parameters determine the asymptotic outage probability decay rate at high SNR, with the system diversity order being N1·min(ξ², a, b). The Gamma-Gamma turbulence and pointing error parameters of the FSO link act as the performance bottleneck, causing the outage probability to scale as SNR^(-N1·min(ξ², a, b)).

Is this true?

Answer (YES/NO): NO